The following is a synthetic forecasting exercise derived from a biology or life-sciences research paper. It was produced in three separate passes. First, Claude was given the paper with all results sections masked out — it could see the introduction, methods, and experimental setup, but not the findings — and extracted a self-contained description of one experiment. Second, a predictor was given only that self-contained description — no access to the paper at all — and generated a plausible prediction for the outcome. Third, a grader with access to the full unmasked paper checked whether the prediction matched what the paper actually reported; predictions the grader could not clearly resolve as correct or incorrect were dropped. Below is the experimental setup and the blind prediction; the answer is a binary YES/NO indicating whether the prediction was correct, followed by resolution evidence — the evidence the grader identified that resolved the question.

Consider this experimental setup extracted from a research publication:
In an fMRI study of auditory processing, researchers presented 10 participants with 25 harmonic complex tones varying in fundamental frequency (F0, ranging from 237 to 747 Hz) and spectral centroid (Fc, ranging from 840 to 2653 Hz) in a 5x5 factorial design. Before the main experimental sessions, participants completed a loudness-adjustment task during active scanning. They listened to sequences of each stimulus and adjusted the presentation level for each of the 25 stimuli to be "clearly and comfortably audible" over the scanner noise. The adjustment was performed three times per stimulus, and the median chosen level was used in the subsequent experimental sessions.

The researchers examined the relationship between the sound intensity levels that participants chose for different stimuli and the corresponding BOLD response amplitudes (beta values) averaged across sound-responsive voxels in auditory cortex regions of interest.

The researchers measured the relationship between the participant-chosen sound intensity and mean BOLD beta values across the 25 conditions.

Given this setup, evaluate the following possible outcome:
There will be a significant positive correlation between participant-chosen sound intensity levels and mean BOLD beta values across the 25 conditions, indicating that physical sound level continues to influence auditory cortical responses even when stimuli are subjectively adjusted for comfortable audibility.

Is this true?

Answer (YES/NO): YES